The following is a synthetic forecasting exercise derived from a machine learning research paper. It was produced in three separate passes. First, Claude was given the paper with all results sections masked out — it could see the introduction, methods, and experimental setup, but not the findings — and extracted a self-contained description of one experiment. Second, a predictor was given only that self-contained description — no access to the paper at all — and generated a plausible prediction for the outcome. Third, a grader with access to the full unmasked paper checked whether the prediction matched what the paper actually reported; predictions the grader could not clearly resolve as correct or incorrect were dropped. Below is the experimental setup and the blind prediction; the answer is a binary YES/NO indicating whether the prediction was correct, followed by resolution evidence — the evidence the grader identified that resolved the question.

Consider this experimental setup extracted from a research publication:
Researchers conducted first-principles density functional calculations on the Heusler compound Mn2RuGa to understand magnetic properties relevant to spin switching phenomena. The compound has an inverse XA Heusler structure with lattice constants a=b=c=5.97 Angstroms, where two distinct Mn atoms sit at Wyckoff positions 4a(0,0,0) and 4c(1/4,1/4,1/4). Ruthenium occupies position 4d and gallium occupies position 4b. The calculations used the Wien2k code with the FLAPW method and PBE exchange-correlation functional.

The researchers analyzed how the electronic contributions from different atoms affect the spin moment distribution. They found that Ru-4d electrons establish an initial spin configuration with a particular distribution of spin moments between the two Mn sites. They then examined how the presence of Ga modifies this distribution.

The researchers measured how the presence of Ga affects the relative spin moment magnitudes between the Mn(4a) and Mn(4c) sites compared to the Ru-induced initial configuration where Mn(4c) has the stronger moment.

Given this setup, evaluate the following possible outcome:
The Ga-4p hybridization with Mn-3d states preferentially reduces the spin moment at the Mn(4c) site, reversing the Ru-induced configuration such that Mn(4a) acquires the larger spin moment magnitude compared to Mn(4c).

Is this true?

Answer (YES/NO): YES